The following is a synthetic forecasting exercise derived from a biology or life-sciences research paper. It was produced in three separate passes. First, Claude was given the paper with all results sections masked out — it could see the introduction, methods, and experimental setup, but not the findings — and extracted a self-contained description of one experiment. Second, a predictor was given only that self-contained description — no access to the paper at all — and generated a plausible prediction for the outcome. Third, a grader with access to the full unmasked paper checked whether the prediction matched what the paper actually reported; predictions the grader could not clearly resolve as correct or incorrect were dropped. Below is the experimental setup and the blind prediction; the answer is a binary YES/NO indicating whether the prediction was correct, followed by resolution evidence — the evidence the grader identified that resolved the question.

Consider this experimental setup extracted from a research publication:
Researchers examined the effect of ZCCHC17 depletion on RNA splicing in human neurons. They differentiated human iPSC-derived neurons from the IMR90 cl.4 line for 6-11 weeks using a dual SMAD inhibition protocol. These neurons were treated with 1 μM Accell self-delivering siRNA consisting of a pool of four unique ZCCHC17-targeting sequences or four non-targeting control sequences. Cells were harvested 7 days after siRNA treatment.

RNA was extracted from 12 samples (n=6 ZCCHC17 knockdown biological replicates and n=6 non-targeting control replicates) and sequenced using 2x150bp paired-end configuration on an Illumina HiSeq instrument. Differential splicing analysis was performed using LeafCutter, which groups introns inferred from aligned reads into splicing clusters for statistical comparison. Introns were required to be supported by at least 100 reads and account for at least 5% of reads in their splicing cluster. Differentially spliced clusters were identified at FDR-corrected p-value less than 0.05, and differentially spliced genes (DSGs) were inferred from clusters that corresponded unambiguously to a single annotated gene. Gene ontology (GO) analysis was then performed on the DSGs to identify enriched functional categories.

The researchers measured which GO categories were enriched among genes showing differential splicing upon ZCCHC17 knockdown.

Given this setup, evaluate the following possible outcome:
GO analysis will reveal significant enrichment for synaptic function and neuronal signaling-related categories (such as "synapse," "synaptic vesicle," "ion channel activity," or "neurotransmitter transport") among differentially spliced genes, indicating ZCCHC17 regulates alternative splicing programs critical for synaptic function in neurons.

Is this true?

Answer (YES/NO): YES